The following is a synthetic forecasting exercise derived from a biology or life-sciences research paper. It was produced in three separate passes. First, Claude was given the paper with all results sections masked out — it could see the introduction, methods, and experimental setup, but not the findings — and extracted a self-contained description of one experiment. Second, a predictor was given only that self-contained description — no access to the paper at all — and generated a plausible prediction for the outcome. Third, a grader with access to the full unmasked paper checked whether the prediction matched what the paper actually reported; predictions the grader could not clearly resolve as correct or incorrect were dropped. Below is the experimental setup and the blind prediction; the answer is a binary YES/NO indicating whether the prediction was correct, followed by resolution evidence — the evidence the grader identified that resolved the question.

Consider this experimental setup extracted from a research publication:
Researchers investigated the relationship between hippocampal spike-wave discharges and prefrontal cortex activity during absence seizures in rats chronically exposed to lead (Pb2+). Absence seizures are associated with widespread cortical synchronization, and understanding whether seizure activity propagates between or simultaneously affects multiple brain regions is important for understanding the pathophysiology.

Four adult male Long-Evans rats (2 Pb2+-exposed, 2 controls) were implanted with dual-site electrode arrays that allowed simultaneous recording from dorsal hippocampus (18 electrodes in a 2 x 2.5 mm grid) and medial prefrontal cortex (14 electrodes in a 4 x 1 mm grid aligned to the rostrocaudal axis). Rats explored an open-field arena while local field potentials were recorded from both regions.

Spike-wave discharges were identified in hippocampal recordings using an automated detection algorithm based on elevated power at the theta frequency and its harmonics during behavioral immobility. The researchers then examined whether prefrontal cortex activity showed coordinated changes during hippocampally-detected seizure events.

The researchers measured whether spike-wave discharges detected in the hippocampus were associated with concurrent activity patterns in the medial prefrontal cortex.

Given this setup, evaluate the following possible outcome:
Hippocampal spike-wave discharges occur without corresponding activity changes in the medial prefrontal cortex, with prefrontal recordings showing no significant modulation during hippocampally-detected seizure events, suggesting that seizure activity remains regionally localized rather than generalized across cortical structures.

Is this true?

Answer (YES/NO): NO